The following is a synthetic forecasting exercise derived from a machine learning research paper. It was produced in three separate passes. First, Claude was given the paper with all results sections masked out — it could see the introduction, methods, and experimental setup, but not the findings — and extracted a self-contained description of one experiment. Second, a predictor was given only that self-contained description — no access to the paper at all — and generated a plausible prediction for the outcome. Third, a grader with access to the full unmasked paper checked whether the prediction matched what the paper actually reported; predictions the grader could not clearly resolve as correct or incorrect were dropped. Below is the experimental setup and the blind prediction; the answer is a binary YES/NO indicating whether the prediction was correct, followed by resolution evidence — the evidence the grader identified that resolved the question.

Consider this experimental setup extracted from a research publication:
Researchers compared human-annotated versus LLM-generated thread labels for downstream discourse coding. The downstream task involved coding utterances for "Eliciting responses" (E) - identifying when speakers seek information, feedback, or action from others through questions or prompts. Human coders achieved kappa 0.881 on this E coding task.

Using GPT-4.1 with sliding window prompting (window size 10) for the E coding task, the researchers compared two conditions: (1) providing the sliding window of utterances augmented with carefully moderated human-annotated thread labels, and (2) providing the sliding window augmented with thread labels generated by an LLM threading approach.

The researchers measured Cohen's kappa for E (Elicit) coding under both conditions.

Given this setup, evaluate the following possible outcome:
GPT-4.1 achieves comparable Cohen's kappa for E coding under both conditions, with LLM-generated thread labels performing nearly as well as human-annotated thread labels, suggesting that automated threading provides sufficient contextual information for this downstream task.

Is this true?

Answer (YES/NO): NO